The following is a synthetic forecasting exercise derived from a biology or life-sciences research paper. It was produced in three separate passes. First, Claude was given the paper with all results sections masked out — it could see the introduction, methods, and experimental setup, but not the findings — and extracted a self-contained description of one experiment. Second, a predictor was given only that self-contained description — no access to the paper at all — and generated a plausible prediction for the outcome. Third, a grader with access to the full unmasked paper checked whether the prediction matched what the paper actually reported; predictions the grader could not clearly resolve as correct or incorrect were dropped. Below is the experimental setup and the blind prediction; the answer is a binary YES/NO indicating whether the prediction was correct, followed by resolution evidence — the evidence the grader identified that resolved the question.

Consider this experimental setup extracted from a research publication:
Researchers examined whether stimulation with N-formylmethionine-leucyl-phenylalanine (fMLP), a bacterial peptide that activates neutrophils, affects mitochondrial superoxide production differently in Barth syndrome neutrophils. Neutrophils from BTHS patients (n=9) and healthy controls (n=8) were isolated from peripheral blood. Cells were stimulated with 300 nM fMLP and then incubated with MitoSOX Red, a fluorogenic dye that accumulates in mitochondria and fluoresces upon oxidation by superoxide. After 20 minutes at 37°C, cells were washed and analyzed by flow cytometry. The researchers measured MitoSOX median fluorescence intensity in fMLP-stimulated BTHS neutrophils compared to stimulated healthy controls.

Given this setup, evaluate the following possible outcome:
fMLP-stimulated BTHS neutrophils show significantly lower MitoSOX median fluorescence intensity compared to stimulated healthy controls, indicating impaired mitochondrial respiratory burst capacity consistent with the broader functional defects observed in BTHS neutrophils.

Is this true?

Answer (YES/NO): NO